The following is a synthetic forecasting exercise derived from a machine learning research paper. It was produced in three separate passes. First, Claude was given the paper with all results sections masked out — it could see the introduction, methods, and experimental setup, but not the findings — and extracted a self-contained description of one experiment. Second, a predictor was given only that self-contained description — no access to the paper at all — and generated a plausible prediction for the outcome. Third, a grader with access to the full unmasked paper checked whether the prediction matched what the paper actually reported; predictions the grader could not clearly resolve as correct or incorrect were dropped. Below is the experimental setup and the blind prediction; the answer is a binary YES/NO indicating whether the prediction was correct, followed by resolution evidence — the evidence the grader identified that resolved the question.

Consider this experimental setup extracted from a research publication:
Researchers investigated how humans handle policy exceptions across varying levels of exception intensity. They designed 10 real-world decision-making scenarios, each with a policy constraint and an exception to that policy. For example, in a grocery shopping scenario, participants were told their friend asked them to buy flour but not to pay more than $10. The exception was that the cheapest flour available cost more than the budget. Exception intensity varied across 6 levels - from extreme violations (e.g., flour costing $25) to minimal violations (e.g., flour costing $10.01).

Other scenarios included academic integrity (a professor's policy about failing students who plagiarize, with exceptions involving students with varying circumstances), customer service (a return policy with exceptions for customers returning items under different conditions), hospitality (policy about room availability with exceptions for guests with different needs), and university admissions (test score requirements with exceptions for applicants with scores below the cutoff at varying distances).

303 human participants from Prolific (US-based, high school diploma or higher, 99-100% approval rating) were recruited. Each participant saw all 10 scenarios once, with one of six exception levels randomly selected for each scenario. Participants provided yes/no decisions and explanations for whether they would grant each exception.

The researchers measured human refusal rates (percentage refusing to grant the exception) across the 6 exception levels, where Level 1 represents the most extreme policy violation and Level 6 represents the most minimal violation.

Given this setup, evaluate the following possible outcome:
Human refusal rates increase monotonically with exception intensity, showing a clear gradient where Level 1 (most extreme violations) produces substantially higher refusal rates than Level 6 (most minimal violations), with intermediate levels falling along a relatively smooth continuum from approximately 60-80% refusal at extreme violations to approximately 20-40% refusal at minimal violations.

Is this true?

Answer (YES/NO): NO